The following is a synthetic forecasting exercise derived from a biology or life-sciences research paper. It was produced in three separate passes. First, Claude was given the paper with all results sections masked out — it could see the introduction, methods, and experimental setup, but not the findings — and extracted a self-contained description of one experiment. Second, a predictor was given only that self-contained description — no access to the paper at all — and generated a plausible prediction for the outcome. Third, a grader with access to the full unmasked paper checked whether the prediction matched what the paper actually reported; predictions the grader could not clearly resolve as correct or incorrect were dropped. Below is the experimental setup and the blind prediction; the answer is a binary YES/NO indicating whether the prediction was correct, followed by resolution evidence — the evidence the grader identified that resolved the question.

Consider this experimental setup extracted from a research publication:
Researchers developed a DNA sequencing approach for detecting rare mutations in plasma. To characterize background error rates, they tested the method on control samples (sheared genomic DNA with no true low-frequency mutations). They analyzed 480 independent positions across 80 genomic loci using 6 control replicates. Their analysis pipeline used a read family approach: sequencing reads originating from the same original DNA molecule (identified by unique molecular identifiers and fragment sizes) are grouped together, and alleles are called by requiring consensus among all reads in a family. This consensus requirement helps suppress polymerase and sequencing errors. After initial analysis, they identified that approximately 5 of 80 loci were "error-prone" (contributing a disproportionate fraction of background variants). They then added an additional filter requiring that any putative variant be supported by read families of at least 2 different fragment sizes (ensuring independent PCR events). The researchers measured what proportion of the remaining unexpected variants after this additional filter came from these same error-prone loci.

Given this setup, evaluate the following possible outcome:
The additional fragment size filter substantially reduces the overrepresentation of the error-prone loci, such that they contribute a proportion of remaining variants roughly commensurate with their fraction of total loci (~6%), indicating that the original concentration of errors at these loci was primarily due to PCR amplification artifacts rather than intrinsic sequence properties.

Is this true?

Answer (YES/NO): NO